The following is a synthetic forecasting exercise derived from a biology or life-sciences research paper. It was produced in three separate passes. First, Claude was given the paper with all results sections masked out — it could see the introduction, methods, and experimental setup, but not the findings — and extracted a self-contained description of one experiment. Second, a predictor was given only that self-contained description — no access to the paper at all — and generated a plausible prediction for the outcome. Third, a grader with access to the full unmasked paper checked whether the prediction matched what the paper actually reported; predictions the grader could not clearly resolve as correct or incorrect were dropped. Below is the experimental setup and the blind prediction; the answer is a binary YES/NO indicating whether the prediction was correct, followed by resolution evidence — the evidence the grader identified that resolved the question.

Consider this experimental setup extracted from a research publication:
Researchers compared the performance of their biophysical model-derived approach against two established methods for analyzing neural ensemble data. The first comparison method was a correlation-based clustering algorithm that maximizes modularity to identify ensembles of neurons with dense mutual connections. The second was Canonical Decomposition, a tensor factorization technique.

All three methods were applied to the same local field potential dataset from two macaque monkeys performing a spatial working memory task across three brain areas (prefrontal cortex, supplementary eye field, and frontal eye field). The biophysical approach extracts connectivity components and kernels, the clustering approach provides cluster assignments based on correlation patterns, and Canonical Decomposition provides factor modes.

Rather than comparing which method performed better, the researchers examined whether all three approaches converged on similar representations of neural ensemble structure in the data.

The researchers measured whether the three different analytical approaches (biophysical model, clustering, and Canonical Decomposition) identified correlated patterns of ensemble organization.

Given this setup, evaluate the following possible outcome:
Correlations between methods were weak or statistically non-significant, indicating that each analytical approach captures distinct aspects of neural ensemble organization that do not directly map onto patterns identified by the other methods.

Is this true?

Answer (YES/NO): NO